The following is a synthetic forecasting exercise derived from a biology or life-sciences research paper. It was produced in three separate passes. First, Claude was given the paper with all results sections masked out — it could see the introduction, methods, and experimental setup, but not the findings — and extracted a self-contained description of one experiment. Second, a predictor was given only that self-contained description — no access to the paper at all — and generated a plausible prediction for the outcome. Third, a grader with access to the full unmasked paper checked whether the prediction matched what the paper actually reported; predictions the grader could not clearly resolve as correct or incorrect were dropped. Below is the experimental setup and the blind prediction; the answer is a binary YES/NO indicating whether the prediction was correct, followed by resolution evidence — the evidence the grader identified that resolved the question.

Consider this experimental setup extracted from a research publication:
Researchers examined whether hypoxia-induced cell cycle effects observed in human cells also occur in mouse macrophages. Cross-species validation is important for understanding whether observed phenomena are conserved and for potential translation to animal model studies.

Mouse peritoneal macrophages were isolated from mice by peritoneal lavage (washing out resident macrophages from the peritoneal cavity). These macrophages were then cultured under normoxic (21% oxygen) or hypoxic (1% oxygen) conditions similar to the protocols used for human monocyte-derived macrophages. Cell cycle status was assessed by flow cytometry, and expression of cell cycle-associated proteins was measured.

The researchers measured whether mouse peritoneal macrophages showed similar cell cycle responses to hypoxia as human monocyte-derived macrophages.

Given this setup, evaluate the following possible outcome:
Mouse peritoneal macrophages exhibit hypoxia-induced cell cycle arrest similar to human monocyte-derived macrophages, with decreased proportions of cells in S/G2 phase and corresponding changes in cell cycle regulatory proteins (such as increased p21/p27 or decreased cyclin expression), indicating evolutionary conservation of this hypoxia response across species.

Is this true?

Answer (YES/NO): NO